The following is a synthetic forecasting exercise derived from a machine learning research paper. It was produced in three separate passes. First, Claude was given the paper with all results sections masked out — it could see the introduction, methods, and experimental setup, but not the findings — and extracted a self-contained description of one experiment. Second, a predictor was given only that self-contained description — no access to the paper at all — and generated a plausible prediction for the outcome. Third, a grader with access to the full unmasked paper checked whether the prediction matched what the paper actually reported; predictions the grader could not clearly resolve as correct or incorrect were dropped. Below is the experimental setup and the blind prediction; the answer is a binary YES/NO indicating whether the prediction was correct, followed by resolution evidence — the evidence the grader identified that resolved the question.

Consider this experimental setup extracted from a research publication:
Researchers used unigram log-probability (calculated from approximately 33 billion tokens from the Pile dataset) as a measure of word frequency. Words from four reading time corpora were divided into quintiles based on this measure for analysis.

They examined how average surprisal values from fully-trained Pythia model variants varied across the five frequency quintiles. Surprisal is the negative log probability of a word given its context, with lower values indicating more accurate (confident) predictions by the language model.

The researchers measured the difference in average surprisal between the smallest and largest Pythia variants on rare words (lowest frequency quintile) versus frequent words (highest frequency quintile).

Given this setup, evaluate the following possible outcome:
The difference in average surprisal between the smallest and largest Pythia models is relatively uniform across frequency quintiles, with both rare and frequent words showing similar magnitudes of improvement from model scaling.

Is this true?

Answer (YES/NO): NO